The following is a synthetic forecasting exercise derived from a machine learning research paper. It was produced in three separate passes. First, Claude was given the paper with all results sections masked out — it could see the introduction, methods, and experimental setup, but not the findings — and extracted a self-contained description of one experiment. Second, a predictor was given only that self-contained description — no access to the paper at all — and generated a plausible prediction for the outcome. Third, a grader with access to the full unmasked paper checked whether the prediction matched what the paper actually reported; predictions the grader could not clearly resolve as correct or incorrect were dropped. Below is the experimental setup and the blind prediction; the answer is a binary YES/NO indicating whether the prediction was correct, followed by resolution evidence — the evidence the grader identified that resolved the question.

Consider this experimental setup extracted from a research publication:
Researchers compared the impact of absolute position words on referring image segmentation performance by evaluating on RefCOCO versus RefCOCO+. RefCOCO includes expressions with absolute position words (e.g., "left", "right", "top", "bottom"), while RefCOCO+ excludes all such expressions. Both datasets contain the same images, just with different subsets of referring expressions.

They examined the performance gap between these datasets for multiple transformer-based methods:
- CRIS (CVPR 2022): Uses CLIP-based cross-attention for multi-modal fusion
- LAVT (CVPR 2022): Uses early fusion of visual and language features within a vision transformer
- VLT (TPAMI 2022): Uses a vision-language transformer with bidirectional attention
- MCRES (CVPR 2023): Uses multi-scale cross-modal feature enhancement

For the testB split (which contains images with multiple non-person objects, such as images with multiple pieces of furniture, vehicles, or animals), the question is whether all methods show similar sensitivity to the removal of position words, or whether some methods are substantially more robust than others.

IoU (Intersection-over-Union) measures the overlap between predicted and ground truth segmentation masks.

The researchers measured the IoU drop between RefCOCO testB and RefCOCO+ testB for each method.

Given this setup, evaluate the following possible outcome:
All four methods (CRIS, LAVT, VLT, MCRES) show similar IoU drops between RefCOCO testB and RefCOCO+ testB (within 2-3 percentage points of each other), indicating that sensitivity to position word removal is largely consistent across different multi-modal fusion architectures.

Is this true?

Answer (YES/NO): YES